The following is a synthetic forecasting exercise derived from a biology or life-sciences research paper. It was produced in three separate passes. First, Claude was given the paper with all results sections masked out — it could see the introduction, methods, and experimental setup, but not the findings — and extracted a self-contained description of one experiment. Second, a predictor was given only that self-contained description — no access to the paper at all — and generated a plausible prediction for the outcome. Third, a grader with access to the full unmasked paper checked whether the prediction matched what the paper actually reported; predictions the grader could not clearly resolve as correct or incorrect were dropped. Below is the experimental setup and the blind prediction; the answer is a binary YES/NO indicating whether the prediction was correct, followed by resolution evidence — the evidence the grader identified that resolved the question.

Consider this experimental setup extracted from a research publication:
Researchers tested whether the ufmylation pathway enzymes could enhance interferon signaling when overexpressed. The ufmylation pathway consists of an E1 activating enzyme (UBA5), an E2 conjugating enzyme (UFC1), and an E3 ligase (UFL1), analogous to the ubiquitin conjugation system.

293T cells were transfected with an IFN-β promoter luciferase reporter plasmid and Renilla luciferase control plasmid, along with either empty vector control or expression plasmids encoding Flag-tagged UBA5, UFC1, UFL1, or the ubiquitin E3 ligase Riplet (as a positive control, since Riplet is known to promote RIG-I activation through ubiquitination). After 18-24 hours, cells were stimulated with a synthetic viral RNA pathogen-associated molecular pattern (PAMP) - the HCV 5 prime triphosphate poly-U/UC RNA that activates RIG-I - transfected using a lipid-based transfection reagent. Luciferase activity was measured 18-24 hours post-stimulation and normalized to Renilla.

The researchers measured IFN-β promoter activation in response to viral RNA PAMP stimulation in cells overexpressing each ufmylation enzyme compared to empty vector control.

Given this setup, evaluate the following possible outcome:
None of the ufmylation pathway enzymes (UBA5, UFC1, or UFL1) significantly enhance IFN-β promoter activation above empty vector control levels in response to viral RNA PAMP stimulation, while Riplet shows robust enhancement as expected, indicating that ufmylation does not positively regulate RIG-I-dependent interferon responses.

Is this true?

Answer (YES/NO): NO